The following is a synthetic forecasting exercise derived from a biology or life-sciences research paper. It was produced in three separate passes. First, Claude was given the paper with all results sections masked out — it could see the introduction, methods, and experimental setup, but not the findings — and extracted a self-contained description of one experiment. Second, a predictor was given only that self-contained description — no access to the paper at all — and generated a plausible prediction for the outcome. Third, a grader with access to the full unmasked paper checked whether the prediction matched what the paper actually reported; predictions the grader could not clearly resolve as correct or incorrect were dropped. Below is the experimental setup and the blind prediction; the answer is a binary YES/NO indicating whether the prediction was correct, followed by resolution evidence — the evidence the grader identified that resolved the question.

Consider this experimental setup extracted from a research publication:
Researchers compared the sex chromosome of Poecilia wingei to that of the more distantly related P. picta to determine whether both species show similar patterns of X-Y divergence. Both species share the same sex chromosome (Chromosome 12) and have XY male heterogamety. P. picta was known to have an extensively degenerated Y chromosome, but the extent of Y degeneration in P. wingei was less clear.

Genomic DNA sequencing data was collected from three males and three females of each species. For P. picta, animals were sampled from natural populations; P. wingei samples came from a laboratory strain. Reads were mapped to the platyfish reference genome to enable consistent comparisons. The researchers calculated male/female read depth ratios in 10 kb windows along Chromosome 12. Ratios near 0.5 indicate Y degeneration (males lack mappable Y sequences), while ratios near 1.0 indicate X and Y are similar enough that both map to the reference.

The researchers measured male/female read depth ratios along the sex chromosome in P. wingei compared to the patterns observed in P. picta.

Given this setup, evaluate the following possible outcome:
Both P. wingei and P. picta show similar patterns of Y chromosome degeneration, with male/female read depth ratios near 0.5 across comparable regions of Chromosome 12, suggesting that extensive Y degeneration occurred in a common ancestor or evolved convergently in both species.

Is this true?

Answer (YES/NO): NO